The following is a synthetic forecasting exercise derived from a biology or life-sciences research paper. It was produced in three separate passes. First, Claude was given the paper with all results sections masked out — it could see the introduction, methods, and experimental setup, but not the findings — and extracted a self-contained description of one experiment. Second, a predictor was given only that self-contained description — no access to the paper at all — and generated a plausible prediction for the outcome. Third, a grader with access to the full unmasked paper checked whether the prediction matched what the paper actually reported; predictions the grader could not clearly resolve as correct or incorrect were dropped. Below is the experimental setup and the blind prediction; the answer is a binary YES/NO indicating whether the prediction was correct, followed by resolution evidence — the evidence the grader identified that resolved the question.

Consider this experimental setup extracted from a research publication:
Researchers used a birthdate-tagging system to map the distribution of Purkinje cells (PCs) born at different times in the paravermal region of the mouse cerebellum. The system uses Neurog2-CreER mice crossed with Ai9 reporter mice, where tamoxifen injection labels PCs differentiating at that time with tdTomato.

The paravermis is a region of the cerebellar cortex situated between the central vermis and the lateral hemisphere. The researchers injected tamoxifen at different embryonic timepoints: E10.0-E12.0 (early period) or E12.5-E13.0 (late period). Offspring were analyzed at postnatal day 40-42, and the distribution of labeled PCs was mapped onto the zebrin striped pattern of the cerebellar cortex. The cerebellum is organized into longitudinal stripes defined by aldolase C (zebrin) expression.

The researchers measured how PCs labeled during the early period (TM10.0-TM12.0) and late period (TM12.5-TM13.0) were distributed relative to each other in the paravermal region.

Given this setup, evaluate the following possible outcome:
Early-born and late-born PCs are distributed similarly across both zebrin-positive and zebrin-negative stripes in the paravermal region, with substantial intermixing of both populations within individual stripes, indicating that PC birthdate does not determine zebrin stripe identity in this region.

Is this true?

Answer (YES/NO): NO